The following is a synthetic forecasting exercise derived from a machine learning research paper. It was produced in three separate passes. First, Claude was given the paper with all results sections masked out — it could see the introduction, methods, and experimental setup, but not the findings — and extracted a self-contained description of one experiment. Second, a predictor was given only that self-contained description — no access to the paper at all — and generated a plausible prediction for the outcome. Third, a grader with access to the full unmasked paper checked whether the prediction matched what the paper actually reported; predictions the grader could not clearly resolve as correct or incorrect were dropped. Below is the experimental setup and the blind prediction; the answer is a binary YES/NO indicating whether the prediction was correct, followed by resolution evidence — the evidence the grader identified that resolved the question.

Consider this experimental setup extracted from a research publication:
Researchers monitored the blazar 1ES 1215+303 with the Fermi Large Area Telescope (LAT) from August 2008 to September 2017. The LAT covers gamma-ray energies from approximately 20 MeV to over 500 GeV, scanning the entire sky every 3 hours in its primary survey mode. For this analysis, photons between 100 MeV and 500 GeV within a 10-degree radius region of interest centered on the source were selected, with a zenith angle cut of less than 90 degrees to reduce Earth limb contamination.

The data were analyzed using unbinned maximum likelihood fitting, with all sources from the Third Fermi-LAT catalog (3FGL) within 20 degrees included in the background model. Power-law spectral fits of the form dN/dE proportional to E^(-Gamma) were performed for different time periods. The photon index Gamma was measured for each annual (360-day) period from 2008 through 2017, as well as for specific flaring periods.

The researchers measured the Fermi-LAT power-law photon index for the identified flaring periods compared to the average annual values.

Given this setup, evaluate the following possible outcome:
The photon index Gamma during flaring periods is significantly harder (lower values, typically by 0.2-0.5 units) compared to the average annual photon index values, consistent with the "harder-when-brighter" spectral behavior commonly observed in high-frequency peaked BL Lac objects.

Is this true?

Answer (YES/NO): NO